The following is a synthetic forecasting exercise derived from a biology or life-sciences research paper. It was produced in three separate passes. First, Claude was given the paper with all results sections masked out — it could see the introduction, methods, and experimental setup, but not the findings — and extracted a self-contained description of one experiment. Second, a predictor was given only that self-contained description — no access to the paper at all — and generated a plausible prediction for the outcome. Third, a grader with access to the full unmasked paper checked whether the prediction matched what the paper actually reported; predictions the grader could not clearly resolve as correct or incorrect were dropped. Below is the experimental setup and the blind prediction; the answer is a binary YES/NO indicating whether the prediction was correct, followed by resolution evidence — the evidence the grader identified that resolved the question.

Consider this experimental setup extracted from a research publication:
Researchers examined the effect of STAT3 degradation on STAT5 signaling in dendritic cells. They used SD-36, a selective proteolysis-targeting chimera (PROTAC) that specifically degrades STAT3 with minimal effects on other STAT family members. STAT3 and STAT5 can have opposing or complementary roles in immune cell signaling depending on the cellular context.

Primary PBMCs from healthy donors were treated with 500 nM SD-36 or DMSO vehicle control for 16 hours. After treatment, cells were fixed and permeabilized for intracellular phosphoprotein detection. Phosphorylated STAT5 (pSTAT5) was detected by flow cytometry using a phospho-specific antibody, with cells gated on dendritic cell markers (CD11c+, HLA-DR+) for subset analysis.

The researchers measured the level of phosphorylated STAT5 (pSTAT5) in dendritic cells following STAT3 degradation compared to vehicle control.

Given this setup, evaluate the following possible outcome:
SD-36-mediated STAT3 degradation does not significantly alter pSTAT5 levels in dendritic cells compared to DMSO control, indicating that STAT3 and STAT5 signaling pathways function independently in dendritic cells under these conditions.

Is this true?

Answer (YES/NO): NO